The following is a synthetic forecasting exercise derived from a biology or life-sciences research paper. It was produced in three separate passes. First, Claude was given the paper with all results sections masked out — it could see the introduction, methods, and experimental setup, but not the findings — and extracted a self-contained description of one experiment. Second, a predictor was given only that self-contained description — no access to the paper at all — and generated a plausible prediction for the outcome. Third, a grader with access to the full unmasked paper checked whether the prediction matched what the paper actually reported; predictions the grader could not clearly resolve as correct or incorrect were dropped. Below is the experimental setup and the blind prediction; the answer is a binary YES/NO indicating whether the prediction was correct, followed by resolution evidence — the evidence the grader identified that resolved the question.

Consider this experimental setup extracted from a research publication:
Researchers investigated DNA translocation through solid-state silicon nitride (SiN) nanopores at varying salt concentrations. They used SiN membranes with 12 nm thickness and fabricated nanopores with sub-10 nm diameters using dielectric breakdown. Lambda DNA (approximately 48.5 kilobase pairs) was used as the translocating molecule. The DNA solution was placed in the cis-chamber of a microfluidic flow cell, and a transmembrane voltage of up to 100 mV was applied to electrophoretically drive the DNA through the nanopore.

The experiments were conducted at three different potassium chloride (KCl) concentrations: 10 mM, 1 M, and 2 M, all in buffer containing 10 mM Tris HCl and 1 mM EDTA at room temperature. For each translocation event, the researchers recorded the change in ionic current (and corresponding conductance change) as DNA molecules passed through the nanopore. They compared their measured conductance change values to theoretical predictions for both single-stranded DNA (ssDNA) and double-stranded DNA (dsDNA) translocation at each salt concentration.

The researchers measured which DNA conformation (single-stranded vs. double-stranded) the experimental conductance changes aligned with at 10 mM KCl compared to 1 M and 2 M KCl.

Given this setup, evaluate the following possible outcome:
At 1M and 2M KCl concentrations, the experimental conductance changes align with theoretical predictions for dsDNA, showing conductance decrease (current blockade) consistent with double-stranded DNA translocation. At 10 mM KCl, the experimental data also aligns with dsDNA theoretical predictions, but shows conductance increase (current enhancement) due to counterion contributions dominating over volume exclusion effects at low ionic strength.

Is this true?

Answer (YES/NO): NO